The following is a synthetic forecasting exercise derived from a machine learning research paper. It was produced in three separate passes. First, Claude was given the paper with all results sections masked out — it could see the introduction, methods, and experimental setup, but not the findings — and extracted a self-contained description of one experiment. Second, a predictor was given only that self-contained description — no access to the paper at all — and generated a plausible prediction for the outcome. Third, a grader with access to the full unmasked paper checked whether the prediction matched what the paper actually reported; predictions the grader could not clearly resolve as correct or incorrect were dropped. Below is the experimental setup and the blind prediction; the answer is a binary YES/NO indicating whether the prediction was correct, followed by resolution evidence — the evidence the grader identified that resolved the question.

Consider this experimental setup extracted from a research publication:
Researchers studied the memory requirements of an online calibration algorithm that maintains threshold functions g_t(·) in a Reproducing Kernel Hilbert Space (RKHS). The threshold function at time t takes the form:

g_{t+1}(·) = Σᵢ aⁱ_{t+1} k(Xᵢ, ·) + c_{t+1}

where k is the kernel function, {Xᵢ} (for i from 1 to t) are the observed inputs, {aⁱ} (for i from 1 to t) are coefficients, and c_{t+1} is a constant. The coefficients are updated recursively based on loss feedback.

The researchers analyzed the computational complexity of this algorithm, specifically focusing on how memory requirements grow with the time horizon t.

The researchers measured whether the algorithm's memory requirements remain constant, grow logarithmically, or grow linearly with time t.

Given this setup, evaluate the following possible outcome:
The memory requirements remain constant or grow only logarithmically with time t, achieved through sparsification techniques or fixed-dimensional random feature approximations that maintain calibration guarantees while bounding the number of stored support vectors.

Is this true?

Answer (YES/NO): NO